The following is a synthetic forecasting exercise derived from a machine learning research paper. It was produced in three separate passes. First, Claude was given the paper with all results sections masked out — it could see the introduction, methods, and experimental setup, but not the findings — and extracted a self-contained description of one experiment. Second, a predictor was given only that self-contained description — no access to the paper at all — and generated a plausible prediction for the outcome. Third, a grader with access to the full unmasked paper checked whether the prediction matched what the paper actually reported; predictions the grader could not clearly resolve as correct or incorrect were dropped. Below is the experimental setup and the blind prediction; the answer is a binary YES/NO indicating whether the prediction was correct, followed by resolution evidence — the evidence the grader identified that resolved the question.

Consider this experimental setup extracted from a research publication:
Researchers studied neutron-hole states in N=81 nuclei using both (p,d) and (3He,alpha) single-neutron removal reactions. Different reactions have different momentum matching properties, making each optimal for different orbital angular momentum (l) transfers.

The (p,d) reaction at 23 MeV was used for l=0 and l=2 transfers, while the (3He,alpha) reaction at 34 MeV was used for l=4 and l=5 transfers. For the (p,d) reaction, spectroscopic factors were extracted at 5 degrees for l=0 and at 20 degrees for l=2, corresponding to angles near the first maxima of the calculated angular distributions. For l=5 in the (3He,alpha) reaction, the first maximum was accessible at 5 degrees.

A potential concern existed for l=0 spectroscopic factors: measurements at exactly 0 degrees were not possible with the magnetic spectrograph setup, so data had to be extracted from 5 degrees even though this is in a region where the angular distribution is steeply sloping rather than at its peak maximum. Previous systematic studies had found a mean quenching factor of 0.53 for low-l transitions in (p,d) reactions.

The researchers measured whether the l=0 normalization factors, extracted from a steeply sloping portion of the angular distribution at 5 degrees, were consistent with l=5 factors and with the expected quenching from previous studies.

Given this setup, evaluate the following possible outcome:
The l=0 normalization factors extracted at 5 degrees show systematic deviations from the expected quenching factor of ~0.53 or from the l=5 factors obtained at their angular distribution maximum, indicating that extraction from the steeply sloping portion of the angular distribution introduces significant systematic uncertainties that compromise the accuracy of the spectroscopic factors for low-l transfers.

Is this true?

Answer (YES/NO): NO